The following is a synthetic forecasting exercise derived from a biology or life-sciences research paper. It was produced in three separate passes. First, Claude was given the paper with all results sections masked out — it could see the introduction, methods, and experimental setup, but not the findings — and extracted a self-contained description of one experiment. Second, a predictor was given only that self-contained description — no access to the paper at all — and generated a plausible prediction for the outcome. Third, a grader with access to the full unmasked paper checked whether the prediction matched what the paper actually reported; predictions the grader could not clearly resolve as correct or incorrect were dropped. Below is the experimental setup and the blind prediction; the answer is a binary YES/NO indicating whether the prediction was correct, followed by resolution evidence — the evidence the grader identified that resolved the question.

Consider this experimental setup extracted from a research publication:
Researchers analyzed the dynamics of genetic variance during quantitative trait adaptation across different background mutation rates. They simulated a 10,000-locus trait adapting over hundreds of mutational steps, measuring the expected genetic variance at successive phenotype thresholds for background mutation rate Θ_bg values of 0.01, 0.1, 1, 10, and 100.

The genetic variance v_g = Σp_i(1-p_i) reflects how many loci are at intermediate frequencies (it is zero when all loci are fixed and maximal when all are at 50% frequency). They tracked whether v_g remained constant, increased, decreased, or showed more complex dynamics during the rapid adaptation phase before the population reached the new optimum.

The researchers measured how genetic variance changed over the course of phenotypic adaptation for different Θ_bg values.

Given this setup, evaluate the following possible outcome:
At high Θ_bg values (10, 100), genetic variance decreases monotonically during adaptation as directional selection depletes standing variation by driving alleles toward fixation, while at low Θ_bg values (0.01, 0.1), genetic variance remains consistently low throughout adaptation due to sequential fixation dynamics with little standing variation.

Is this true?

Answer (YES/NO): NO